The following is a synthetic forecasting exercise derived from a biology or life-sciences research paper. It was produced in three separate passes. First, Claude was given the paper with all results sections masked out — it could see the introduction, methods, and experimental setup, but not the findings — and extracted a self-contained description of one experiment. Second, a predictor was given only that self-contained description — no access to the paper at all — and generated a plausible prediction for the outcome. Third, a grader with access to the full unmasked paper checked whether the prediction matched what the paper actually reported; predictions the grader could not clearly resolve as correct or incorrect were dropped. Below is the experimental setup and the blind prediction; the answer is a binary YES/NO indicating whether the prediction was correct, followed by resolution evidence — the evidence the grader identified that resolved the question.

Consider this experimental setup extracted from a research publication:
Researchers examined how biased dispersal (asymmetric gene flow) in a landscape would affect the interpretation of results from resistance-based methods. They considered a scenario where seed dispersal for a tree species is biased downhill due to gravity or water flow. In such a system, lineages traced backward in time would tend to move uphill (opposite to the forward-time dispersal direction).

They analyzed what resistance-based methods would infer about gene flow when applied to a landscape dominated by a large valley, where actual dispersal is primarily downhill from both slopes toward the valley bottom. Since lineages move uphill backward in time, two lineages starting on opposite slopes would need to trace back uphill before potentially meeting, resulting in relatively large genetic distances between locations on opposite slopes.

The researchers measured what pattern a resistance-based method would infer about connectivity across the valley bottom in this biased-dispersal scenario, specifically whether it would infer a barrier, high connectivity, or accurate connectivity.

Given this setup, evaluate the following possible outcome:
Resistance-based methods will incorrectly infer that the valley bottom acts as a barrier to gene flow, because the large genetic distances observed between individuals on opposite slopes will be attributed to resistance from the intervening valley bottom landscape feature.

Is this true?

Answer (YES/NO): YES